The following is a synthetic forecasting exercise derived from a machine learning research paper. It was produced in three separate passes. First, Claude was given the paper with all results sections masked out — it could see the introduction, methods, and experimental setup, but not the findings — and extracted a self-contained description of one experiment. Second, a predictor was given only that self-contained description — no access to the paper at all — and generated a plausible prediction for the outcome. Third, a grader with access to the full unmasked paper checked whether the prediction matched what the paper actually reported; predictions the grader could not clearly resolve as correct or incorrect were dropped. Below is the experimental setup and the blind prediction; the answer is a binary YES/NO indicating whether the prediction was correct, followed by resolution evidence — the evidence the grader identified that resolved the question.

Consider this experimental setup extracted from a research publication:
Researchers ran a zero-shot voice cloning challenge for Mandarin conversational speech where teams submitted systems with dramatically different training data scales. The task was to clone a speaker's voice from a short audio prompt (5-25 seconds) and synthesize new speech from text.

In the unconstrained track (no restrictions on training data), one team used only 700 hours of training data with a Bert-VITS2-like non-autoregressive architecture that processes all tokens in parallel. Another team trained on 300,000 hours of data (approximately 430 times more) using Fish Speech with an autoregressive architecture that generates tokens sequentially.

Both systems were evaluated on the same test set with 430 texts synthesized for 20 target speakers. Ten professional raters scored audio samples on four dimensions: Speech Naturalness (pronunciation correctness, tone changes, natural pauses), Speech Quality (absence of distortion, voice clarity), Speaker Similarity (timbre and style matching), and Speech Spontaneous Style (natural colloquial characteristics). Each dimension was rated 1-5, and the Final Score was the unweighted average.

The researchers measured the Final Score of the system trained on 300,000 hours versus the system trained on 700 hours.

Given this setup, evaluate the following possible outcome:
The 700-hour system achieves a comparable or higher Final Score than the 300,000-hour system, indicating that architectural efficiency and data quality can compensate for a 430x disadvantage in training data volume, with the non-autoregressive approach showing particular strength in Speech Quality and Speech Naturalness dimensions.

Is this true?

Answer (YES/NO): NO